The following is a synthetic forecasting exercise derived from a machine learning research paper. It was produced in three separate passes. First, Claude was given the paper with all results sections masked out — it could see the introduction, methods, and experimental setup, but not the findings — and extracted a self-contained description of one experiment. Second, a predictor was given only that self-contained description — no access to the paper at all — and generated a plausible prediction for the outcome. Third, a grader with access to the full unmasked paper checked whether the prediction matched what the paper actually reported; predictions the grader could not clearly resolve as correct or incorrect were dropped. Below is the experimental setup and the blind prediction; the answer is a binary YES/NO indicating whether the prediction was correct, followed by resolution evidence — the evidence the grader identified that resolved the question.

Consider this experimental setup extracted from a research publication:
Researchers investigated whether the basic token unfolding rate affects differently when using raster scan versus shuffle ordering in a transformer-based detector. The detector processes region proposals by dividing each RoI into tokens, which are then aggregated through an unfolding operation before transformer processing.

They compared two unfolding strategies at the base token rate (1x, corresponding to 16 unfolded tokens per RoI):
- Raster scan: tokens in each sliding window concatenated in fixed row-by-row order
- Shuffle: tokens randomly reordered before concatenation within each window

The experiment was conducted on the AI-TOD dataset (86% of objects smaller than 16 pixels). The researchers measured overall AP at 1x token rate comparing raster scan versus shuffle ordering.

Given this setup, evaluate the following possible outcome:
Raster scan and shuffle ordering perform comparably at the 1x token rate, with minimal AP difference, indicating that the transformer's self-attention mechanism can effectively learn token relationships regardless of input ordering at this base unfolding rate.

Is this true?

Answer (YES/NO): YES